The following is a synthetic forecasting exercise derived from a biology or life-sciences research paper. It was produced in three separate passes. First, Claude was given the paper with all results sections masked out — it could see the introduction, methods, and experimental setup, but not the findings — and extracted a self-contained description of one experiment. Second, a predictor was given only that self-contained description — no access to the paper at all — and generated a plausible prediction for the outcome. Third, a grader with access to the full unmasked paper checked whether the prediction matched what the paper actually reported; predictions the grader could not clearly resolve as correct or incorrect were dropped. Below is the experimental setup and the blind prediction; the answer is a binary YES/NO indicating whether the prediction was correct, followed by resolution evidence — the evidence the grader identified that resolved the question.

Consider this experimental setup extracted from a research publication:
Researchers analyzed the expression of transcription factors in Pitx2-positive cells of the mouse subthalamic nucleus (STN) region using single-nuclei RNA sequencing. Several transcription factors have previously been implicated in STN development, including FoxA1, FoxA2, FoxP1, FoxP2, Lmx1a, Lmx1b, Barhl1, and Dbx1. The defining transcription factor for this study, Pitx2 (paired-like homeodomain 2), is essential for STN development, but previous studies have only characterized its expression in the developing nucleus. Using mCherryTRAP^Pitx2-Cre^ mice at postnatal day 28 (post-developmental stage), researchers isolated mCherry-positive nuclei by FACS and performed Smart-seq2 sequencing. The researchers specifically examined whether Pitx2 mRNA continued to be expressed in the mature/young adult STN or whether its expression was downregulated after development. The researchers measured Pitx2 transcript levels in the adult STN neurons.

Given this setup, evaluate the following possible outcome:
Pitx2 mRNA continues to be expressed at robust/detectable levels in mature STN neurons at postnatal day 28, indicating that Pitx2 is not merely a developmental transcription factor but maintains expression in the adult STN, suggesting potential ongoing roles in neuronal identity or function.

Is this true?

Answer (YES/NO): YES